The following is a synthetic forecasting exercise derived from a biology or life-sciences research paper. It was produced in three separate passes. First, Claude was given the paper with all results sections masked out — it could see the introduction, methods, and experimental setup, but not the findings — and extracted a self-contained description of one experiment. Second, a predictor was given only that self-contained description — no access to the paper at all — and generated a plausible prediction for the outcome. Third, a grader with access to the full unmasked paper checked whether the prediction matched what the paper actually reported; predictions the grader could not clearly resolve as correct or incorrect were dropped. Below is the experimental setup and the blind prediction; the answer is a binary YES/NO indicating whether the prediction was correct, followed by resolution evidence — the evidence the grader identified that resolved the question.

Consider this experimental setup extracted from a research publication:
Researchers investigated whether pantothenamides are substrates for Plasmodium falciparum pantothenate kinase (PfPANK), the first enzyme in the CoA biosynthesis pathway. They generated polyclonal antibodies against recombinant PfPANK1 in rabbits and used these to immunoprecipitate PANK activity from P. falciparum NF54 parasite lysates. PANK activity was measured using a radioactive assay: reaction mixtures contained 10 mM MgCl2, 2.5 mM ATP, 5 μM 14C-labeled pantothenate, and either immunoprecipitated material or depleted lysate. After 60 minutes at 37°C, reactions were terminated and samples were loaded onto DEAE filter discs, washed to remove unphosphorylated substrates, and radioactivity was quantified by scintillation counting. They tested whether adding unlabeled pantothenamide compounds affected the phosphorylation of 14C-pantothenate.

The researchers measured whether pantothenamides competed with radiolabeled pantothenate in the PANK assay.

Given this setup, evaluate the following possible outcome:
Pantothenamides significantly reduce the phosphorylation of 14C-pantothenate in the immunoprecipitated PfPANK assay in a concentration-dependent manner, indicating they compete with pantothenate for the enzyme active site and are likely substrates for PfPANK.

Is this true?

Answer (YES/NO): NO